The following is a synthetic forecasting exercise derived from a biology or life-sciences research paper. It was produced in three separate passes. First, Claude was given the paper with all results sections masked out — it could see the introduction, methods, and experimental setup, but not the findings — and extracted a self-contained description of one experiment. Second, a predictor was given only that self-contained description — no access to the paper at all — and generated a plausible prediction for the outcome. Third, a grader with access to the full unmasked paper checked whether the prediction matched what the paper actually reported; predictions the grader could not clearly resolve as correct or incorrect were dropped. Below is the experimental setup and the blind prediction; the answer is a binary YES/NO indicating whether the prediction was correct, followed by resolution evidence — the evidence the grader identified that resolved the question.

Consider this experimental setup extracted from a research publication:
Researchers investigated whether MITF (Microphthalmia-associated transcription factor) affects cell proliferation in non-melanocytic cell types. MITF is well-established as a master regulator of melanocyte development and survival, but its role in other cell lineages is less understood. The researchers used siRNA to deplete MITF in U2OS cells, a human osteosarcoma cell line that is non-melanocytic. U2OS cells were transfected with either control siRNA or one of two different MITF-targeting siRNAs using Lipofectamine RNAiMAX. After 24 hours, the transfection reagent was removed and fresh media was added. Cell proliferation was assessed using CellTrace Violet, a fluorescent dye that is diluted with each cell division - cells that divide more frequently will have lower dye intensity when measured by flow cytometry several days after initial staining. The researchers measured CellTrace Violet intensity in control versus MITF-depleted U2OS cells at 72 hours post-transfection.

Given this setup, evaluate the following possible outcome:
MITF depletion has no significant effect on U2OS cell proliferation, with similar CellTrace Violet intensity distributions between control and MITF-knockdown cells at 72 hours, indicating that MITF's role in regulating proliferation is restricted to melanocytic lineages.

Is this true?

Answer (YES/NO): NO